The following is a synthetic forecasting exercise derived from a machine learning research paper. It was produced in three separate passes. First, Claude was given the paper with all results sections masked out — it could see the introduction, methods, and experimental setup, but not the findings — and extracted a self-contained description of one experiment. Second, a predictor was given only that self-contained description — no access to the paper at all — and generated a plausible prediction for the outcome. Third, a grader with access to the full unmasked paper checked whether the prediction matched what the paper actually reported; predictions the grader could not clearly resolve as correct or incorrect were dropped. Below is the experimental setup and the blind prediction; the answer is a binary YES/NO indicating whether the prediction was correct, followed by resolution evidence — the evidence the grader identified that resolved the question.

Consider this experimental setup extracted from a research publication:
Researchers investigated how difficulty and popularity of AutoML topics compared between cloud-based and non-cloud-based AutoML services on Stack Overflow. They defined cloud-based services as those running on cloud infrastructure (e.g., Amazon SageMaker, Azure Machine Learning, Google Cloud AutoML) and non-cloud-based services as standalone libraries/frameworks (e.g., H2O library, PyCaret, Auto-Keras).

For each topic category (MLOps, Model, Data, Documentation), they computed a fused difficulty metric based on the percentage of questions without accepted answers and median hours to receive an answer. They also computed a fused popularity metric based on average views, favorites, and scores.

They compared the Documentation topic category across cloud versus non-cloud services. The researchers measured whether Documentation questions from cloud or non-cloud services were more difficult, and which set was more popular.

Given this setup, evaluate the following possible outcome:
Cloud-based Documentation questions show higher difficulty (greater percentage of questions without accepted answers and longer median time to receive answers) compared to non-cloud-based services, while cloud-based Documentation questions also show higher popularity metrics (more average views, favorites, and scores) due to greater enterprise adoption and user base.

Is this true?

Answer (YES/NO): NO